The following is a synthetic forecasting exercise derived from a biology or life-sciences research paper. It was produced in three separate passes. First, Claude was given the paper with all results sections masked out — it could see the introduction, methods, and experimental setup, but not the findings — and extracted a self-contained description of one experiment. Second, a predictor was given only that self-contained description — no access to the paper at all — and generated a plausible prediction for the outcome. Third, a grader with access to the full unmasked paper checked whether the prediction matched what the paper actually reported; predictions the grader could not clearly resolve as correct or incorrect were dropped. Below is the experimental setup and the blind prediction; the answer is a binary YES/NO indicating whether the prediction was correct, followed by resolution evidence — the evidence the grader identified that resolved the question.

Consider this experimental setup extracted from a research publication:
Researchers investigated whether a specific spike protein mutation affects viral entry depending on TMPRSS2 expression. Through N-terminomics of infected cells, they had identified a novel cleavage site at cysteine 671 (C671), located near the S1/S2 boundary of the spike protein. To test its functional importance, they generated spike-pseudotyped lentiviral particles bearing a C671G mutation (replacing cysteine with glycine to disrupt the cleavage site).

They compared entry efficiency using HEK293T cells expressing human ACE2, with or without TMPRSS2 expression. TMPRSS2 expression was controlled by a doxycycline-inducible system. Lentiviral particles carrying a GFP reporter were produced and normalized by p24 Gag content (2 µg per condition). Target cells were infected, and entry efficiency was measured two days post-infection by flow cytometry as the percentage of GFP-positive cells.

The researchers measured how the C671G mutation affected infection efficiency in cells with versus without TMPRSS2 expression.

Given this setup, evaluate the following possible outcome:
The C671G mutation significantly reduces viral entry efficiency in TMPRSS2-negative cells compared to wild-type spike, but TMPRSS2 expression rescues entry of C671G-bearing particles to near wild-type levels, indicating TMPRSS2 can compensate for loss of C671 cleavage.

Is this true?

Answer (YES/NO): NO